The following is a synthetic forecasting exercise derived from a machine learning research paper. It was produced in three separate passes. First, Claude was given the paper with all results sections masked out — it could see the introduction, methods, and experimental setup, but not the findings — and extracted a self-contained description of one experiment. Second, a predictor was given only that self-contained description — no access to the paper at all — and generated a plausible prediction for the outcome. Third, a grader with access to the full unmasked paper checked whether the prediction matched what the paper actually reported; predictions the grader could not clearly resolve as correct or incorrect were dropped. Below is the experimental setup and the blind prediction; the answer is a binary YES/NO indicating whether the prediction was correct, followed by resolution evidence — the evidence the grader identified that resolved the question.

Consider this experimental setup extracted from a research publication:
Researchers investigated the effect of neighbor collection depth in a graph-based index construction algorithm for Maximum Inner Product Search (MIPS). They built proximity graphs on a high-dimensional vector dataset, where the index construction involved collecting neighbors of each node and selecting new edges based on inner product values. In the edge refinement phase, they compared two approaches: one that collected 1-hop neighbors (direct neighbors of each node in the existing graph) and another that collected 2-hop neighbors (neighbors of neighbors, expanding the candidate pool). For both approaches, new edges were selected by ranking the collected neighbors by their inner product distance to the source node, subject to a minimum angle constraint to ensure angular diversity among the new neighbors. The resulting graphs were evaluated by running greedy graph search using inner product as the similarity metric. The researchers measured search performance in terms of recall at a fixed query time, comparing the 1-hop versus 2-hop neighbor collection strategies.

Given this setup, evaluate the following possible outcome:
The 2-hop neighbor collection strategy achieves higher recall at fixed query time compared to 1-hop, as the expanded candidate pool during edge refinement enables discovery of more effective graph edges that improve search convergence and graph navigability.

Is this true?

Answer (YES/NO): YES